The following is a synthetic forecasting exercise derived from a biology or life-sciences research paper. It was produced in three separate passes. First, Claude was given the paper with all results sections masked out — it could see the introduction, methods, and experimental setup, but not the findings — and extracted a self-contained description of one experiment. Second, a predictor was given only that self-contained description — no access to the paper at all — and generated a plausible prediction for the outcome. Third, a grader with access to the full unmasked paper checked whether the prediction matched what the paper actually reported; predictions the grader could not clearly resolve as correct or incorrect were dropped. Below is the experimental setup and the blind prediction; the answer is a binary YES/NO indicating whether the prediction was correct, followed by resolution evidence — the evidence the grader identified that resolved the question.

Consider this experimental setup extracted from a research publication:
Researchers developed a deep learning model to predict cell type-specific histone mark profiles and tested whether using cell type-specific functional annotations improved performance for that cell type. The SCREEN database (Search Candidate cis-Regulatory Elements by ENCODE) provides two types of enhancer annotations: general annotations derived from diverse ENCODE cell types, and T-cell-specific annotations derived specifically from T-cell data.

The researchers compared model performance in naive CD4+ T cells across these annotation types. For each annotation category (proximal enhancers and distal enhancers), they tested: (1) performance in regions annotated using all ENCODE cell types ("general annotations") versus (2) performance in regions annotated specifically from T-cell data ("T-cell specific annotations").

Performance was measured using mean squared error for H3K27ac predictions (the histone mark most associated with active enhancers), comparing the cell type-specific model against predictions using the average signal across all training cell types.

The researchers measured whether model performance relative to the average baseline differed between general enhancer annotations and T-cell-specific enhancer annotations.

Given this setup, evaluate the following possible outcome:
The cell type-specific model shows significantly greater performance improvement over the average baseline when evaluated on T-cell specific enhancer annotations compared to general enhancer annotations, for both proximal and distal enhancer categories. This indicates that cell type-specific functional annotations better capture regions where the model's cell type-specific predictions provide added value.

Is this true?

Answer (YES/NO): NO